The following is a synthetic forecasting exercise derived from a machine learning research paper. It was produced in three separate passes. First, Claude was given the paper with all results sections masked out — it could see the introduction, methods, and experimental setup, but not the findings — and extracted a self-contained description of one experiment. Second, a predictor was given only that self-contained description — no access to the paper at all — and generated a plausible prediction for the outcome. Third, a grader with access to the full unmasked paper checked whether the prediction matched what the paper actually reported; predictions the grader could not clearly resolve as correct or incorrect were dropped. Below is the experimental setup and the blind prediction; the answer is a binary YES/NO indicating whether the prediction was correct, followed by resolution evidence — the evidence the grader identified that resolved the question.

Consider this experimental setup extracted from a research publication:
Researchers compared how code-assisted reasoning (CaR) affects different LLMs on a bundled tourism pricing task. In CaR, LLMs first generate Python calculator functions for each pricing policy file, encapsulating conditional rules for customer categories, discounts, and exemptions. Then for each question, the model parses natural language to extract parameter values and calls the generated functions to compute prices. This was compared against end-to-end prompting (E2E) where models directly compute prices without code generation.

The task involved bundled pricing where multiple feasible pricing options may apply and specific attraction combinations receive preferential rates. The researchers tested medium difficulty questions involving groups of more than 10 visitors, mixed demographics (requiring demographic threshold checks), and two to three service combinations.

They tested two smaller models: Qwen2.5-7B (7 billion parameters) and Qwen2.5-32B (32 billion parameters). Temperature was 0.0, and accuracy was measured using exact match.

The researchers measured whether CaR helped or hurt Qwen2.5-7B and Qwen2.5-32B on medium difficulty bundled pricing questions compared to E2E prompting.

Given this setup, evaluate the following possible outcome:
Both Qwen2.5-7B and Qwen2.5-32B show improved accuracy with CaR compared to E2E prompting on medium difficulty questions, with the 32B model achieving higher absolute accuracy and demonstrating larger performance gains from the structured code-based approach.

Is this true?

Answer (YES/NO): NO